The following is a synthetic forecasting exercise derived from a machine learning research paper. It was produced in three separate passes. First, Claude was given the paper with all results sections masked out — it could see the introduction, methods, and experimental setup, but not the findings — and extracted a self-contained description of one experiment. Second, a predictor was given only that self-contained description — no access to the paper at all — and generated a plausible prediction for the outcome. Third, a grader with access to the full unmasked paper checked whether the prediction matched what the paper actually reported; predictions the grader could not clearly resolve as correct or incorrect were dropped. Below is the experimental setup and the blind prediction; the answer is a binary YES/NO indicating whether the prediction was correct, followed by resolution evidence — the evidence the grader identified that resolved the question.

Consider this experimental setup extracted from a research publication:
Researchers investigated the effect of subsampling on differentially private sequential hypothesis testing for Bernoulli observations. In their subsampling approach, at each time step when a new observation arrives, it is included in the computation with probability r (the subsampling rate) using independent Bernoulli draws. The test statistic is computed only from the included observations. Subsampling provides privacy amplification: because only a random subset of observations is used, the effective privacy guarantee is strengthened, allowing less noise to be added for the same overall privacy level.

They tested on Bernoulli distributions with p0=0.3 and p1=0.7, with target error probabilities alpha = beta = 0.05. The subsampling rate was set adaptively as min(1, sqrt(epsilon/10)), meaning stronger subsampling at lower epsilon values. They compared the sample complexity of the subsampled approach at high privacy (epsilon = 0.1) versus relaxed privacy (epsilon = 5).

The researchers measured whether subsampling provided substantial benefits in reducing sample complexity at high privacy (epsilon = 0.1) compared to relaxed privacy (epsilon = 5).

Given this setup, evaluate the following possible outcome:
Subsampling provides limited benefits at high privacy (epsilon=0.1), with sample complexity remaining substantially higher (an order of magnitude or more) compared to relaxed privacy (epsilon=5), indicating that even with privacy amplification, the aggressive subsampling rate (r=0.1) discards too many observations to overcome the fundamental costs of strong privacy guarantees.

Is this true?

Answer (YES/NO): NO